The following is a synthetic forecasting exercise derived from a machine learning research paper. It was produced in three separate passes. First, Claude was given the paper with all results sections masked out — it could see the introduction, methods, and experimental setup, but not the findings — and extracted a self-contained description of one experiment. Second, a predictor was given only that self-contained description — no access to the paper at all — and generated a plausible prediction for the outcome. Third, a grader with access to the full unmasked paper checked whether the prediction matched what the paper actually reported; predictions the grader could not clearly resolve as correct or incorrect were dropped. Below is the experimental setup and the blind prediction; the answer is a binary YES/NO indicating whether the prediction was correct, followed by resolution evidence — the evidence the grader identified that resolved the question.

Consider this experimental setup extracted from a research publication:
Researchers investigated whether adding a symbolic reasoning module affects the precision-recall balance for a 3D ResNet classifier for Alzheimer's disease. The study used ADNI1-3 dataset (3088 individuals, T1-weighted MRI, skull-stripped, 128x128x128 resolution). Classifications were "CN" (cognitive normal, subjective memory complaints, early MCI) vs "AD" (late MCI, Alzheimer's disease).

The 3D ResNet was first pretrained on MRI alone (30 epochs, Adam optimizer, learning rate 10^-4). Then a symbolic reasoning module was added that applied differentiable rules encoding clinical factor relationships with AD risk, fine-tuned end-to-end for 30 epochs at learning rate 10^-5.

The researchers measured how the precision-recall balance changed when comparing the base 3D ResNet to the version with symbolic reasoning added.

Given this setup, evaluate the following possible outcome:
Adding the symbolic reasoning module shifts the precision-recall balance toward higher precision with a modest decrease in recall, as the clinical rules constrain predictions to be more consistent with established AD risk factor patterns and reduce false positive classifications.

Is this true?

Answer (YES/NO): YES